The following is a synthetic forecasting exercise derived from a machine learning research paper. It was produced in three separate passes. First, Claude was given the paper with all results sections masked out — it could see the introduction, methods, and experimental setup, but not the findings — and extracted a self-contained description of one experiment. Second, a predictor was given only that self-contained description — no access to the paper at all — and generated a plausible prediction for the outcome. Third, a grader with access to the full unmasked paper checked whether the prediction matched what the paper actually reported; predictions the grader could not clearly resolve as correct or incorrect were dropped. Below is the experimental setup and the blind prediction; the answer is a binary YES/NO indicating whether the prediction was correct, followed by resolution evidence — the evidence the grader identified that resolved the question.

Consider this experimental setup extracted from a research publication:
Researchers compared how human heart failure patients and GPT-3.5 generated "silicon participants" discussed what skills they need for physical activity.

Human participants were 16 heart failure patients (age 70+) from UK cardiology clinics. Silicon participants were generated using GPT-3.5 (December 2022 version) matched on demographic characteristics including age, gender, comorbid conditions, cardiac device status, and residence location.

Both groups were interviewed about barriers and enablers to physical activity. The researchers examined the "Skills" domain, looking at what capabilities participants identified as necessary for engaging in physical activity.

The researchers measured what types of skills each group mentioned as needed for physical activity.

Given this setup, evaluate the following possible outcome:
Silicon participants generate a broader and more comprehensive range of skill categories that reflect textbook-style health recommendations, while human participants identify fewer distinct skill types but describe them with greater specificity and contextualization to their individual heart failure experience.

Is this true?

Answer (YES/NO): NO